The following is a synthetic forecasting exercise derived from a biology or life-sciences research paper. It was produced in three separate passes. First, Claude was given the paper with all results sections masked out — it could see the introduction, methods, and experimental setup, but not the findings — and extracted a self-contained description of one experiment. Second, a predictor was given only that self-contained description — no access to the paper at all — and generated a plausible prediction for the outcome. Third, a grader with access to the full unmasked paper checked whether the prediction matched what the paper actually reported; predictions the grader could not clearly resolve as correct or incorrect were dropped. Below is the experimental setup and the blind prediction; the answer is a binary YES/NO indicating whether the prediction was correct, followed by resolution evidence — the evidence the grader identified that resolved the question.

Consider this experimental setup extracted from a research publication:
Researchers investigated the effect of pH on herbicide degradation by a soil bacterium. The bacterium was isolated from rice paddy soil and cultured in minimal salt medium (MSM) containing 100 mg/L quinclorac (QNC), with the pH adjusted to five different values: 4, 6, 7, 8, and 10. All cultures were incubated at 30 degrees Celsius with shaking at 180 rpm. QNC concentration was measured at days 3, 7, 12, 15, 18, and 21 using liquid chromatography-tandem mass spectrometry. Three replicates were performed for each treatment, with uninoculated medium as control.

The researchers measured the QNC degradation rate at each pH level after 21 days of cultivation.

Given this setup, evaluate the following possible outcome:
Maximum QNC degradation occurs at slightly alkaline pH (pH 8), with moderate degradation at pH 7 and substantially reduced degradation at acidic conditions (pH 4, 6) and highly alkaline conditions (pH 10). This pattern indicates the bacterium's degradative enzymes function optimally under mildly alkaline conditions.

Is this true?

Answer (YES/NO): NO